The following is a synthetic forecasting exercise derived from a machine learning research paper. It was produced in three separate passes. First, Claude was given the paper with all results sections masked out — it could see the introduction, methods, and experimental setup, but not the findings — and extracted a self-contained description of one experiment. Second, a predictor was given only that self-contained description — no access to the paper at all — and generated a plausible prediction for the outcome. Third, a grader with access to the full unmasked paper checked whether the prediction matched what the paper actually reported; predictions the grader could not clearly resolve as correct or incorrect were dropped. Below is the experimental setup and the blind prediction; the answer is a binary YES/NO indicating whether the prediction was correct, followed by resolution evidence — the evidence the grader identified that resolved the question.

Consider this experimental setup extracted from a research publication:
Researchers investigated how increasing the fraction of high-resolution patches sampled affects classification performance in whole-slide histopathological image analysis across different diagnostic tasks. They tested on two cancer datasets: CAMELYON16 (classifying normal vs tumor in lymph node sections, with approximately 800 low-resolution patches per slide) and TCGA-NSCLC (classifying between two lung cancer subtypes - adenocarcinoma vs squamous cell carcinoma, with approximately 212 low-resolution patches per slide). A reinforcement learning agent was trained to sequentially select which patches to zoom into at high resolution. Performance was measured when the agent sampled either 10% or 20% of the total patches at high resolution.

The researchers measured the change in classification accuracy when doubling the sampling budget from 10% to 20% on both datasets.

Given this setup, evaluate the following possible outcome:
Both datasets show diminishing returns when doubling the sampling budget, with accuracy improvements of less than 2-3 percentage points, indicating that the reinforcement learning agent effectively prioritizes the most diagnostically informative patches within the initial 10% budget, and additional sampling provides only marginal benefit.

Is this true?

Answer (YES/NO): NO